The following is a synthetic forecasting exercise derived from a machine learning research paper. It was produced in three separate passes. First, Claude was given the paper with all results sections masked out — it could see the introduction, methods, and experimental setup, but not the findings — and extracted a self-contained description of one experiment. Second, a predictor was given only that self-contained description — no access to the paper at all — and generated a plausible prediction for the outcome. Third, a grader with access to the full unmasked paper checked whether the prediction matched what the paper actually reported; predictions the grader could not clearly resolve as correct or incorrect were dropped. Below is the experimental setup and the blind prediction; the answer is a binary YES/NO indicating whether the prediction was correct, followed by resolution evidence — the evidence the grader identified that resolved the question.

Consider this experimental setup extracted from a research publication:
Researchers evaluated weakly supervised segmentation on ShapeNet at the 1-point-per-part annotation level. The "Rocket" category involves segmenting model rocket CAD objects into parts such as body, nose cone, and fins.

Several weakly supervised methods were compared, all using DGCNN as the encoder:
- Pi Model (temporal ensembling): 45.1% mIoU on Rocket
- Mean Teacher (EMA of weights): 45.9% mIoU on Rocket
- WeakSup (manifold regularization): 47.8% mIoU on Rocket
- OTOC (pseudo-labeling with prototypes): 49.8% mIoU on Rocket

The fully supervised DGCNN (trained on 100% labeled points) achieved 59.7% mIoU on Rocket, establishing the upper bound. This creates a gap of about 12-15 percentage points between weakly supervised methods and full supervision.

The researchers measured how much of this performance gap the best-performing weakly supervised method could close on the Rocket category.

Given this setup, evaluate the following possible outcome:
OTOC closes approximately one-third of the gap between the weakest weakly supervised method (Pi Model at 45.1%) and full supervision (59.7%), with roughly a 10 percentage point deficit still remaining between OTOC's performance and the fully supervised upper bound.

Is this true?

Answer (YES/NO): YES